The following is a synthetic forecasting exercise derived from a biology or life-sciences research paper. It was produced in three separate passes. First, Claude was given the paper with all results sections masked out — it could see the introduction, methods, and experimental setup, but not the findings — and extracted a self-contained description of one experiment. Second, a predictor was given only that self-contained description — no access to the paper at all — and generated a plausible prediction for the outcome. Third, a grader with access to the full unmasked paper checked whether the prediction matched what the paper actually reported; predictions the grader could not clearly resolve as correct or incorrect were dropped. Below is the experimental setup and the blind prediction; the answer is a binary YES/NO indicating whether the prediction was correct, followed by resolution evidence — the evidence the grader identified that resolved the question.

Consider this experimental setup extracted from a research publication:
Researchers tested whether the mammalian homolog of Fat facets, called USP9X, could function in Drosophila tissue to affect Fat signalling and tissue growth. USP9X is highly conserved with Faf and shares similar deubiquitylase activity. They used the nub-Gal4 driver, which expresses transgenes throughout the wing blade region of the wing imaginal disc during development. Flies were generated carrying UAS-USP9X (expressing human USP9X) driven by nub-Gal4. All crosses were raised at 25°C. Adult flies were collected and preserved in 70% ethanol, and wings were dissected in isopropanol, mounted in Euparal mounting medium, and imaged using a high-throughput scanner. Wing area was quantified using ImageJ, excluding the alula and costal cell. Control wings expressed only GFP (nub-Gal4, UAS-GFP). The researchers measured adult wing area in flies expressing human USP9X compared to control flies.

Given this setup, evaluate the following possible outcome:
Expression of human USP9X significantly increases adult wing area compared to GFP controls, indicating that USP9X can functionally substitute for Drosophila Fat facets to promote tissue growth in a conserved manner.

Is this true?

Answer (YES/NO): NO